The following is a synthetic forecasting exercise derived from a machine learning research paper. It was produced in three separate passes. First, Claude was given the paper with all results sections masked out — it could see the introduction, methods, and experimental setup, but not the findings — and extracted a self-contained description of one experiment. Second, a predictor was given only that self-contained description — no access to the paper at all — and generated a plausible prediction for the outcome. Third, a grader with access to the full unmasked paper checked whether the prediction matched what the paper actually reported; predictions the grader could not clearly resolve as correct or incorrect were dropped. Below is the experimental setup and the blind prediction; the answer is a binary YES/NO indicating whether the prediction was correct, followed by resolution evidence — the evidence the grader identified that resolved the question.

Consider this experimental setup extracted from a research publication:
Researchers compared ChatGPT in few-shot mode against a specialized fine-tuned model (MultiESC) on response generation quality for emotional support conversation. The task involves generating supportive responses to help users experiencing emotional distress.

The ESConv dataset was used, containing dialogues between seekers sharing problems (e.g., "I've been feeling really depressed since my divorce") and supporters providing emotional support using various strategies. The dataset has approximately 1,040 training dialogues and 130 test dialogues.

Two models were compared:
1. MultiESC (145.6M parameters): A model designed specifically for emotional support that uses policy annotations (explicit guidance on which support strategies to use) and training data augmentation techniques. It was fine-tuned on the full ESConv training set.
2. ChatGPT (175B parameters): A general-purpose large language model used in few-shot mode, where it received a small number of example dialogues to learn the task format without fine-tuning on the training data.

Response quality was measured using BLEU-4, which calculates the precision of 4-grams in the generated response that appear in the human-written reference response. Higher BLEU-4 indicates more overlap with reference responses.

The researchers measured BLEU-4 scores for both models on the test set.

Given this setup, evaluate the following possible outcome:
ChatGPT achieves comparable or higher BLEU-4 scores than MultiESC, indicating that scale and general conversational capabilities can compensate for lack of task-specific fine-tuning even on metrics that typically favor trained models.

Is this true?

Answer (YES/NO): NO